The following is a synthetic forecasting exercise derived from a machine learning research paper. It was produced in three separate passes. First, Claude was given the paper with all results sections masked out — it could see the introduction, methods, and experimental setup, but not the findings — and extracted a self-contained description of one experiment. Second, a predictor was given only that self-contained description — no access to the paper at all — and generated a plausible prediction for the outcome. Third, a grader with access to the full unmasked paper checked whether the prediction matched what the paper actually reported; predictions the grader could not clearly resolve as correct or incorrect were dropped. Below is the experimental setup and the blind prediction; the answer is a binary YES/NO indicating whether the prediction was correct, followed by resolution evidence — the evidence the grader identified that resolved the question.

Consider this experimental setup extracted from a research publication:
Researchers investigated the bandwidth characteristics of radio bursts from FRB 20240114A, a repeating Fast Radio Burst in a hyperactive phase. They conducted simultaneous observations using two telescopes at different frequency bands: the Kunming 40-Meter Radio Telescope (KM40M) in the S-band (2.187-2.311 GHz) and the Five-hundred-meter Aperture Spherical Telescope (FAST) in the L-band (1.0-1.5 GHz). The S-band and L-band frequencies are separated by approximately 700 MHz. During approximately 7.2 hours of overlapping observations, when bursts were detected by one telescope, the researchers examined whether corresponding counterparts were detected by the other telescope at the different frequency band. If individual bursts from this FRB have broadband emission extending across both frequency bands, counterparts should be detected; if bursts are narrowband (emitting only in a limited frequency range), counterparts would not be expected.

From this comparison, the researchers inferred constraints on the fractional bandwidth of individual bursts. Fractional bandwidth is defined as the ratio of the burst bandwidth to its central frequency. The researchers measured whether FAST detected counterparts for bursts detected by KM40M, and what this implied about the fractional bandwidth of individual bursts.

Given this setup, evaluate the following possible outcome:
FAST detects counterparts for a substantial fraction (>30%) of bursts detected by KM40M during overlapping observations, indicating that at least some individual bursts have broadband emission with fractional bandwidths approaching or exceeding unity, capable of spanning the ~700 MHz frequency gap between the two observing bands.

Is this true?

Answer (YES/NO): NO